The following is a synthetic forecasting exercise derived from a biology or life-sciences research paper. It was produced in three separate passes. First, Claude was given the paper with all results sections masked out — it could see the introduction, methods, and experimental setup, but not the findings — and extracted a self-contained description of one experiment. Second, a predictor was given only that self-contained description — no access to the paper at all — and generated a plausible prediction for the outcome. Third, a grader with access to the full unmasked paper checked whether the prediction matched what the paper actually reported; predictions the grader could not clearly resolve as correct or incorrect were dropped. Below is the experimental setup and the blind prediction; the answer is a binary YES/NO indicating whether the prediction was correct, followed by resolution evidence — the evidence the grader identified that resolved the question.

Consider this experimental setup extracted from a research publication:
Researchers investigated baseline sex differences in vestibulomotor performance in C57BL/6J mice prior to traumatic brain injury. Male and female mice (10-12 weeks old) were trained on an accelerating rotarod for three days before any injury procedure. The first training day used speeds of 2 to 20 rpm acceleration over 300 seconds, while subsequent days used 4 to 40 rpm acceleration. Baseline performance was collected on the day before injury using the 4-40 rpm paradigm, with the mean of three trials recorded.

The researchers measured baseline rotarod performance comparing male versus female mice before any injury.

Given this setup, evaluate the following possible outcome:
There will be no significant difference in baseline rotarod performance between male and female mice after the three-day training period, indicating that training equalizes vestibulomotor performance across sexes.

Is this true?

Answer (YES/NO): YES